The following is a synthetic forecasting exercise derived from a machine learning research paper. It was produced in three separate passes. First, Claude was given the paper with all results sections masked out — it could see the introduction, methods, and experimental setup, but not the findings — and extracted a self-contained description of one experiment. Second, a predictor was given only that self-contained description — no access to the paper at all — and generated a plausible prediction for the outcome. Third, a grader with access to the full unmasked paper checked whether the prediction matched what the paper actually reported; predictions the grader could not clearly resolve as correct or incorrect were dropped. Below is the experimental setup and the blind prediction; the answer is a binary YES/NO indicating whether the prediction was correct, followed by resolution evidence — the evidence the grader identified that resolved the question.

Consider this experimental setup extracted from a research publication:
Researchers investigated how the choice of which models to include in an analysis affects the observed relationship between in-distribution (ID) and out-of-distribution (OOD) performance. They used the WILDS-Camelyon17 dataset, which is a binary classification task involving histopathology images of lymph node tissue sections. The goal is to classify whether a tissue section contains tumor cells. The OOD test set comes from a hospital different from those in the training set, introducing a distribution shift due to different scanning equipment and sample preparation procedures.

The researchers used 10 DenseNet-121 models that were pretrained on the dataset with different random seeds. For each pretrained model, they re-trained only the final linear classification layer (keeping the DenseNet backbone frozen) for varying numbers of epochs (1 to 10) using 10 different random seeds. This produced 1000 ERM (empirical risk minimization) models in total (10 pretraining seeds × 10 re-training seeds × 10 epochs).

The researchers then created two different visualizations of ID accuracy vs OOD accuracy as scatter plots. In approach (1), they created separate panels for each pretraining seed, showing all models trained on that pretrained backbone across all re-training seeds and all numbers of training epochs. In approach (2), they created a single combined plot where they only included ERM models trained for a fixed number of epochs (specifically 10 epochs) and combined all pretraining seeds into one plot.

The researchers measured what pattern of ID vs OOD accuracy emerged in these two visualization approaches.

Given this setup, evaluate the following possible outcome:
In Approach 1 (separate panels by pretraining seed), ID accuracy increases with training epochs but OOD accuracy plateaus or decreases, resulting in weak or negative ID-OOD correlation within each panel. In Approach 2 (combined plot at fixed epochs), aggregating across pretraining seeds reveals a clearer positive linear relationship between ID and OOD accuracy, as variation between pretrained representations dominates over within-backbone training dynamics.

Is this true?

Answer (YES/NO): NO